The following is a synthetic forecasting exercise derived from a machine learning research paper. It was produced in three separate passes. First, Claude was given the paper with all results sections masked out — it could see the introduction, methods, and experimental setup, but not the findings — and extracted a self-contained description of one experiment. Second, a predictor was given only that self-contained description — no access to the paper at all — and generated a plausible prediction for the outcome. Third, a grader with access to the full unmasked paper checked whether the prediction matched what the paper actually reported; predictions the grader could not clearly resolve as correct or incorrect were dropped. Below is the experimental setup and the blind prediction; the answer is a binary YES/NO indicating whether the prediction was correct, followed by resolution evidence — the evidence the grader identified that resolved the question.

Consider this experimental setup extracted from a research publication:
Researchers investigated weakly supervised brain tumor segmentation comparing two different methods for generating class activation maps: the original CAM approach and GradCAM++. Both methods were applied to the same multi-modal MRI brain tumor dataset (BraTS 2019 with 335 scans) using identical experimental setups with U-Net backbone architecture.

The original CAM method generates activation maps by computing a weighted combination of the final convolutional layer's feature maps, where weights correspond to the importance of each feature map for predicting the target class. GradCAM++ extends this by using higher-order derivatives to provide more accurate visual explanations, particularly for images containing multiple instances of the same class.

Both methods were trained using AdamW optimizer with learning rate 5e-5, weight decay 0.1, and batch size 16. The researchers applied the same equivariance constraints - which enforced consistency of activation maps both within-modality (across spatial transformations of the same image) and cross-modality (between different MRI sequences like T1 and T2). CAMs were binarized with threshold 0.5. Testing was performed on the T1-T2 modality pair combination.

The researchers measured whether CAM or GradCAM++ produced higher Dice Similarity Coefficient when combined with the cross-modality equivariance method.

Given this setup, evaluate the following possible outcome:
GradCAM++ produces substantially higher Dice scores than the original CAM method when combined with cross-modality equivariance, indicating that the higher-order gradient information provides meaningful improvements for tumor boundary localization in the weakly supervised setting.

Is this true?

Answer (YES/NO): NO